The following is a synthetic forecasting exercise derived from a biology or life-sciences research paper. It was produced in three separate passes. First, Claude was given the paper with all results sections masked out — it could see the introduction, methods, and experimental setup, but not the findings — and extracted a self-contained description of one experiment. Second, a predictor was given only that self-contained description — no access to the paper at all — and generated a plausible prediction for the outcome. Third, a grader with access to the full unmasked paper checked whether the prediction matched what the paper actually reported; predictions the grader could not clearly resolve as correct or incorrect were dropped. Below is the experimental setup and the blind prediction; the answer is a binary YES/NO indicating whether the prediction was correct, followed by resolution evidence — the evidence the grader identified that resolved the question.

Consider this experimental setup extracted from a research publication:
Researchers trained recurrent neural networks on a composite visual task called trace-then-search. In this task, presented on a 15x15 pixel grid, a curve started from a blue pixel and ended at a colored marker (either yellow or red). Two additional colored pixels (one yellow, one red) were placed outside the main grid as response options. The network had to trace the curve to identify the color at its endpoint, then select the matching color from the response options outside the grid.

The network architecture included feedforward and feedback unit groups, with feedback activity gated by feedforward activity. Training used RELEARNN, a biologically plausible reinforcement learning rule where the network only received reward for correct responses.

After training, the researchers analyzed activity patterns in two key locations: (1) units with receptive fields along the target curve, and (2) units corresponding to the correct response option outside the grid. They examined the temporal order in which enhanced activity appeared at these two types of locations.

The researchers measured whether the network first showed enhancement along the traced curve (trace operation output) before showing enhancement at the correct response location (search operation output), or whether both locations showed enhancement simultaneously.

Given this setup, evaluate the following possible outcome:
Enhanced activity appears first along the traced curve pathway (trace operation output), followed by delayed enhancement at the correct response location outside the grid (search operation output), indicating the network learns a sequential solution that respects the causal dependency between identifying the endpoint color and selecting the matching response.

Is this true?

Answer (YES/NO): YES